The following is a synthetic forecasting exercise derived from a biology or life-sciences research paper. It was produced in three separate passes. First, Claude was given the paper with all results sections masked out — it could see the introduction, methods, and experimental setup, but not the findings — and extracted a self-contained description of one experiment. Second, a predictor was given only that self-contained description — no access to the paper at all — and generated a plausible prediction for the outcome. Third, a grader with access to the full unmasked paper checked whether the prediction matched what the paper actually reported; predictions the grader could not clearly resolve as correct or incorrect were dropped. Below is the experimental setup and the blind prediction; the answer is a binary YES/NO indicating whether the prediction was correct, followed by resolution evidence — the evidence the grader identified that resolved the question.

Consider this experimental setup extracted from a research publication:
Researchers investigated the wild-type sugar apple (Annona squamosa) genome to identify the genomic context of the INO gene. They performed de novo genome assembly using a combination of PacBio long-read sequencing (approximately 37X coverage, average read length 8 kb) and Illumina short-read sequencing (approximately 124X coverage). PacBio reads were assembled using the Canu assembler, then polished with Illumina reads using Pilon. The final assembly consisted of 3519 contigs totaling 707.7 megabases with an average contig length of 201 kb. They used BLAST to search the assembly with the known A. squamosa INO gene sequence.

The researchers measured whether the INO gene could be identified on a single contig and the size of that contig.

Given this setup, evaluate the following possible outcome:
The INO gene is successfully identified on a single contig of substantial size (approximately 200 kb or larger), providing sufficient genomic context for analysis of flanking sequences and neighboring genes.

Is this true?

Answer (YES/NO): YES